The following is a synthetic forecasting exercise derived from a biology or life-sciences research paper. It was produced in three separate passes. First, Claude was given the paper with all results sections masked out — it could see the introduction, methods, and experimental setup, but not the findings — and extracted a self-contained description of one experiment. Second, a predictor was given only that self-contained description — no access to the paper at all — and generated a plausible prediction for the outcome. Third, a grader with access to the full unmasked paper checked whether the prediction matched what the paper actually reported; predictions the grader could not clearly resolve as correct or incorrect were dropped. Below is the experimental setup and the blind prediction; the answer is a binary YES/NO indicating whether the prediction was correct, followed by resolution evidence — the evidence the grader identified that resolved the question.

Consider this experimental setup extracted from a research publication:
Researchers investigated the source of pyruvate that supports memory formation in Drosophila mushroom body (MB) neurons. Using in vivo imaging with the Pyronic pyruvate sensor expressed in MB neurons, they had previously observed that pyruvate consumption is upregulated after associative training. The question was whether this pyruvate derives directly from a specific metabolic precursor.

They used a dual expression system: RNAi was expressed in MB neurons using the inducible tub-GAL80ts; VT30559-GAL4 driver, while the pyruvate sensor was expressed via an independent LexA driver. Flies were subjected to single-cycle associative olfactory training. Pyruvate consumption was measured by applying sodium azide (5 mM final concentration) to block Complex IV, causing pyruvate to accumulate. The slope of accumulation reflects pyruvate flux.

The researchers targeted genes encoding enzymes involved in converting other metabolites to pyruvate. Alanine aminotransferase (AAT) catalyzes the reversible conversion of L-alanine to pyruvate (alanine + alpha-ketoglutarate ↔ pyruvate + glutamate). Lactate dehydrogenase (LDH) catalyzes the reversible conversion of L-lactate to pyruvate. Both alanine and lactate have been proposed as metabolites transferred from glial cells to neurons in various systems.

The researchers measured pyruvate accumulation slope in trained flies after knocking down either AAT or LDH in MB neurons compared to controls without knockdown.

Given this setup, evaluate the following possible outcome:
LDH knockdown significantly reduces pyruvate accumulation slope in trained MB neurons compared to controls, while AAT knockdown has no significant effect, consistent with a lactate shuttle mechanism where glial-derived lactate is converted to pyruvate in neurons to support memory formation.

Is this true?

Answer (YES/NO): NO